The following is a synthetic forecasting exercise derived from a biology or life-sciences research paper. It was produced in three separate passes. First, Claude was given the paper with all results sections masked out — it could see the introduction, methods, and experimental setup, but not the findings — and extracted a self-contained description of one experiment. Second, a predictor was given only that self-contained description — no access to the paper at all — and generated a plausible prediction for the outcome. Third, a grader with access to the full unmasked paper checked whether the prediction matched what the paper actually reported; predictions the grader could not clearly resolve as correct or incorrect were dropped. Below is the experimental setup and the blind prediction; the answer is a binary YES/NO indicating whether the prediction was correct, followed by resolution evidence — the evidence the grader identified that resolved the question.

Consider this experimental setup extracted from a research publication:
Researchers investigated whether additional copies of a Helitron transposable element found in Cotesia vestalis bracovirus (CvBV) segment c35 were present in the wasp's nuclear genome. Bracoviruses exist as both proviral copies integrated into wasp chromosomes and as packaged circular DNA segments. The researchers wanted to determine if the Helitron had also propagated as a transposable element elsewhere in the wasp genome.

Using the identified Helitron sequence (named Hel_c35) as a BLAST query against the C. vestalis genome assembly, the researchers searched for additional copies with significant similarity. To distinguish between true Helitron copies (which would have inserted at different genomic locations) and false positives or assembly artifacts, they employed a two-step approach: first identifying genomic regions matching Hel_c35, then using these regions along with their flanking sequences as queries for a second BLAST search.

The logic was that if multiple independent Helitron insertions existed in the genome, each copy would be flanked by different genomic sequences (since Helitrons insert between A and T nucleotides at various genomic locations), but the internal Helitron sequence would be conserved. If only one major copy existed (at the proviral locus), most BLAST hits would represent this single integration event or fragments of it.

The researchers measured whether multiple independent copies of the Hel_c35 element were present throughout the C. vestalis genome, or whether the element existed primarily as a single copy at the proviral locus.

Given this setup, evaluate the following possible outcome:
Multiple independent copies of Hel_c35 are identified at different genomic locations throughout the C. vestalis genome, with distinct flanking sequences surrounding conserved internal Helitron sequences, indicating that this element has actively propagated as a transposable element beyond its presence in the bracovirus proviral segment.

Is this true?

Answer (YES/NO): NO